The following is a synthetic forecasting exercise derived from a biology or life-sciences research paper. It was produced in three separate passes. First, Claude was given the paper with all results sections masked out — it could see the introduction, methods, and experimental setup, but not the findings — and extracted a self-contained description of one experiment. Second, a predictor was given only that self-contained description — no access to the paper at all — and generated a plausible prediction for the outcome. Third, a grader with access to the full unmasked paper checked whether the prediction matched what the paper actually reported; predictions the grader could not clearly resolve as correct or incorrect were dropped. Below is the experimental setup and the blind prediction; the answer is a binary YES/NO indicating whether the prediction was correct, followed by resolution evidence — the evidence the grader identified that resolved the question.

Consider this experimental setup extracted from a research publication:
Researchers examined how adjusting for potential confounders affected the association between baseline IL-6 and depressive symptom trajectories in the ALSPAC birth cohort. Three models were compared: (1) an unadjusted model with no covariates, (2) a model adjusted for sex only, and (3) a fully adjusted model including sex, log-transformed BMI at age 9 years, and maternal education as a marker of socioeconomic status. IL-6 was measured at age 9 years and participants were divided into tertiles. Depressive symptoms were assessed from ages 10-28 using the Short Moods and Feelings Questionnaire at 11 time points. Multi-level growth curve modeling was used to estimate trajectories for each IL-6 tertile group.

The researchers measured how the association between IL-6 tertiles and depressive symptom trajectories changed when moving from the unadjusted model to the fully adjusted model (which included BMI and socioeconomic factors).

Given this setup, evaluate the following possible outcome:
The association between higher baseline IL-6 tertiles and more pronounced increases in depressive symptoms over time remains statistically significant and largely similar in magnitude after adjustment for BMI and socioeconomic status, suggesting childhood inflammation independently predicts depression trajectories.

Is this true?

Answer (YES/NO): YES